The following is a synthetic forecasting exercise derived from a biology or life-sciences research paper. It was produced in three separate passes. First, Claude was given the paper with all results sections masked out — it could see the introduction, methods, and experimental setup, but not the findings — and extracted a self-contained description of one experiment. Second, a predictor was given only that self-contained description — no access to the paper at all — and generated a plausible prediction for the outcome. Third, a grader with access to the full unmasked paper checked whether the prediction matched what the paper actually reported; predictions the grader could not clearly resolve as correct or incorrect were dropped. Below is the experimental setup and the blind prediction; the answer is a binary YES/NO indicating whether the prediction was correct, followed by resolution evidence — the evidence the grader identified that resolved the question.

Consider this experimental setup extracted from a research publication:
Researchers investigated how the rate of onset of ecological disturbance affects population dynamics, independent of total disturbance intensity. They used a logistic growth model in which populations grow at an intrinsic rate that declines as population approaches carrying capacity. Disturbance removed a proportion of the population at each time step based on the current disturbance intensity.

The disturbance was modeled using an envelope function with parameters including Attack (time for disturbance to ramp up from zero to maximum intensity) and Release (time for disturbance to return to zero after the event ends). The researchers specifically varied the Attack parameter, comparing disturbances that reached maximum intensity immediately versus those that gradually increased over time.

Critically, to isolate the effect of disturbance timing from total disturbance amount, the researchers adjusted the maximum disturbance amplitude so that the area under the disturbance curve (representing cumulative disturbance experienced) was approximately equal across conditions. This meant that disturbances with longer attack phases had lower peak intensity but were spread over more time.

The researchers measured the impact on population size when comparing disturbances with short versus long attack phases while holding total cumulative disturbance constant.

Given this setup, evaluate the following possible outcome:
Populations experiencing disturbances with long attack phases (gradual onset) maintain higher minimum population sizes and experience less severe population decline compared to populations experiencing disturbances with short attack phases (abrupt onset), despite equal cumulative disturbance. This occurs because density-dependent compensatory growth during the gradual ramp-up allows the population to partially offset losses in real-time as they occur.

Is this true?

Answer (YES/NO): YES